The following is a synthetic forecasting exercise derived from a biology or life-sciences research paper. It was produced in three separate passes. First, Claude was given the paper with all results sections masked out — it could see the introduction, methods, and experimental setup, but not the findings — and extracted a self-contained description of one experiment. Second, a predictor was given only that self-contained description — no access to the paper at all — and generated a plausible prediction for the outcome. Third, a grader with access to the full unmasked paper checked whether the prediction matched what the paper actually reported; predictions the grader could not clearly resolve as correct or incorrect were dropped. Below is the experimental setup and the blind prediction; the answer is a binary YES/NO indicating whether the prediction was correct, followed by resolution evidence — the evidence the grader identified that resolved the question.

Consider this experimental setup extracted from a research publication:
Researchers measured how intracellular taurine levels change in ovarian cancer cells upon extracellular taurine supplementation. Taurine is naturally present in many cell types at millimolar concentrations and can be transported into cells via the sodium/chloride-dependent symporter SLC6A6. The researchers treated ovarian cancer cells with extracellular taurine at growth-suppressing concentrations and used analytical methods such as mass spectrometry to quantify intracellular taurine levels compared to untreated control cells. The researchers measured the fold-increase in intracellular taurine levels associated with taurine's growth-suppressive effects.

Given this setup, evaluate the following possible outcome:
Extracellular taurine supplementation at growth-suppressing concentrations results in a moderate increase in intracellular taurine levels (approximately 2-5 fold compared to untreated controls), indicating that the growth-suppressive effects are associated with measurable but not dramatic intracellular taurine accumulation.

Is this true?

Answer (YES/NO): NO